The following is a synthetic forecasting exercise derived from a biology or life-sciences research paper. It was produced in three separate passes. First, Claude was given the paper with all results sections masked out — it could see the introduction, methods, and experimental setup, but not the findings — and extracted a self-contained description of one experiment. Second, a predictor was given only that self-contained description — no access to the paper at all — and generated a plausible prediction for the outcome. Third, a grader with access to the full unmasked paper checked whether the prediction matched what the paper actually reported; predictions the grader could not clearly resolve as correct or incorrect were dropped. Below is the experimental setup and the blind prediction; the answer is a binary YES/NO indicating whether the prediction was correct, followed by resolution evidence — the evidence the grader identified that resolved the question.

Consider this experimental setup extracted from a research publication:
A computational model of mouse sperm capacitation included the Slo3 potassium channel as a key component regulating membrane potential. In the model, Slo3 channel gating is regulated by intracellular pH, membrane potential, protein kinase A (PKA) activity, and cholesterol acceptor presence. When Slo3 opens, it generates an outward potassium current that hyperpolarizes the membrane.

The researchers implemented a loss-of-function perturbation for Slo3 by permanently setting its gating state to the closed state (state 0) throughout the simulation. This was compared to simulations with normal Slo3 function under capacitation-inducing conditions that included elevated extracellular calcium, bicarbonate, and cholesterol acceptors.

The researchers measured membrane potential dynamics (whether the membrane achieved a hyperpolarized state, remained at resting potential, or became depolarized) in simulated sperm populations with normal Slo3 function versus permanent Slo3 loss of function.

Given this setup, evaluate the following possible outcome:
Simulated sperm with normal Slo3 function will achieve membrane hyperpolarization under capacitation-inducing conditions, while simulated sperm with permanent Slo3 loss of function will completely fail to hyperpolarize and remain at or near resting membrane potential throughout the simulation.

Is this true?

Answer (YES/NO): YES